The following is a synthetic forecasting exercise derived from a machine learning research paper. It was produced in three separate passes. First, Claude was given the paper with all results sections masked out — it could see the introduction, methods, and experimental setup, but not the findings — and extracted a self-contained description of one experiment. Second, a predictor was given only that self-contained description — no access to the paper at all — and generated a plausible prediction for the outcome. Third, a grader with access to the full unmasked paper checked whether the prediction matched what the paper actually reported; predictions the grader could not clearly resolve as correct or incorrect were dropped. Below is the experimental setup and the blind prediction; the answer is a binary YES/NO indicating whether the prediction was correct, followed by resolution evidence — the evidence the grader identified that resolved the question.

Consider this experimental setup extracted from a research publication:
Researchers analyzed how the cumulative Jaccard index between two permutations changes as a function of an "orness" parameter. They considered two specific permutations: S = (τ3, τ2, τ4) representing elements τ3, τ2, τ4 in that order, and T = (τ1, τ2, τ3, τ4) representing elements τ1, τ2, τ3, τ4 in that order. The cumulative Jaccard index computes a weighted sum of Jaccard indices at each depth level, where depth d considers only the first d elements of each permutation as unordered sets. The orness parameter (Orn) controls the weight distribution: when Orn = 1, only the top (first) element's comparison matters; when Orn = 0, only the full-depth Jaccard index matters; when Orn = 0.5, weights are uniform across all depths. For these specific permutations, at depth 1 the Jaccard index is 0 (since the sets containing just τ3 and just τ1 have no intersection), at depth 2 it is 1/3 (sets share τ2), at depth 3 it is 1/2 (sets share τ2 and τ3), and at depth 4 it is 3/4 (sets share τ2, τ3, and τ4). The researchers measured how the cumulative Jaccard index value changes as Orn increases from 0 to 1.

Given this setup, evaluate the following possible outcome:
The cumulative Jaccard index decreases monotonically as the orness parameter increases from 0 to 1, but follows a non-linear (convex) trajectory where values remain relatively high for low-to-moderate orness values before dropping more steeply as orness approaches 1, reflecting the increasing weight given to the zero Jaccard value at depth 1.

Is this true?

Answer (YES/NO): YES